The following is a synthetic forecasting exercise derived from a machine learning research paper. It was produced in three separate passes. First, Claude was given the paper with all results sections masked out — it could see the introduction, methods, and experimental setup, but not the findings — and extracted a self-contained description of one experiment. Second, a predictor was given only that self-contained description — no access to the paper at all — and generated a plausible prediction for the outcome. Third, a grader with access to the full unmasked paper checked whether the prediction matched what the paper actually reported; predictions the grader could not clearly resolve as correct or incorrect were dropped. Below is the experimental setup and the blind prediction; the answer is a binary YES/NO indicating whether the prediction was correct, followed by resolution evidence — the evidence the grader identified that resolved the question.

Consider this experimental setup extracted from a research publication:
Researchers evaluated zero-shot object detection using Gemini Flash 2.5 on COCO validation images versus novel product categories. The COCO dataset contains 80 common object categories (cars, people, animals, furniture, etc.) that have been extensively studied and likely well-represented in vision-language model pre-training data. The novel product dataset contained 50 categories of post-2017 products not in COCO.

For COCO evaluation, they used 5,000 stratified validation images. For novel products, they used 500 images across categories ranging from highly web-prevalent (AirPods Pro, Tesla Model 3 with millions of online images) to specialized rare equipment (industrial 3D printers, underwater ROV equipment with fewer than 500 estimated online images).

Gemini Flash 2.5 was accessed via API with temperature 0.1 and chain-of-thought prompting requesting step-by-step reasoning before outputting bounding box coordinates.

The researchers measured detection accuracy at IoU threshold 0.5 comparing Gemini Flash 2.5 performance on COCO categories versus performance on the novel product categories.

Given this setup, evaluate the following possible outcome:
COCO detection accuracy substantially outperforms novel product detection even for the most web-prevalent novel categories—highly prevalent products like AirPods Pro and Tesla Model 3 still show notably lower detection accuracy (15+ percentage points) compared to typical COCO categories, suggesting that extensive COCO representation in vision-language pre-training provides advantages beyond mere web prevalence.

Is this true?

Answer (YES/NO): NO